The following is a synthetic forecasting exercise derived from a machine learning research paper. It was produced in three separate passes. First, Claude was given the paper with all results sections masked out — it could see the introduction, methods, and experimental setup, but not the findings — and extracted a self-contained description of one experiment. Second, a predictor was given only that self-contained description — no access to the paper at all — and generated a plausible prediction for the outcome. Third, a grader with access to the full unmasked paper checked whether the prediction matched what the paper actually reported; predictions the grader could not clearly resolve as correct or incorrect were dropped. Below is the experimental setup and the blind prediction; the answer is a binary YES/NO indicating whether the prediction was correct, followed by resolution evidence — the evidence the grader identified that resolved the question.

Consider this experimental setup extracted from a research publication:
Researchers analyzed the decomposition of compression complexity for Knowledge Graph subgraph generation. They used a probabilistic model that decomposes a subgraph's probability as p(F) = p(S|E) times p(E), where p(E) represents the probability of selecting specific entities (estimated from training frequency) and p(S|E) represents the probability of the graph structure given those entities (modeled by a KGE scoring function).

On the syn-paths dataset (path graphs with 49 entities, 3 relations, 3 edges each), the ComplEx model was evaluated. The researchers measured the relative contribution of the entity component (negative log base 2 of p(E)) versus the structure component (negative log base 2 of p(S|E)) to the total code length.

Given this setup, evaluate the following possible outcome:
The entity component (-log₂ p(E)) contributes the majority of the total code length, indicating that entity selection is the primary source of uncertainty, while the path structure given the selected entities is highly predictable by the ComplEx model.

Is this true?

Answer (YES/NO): YES